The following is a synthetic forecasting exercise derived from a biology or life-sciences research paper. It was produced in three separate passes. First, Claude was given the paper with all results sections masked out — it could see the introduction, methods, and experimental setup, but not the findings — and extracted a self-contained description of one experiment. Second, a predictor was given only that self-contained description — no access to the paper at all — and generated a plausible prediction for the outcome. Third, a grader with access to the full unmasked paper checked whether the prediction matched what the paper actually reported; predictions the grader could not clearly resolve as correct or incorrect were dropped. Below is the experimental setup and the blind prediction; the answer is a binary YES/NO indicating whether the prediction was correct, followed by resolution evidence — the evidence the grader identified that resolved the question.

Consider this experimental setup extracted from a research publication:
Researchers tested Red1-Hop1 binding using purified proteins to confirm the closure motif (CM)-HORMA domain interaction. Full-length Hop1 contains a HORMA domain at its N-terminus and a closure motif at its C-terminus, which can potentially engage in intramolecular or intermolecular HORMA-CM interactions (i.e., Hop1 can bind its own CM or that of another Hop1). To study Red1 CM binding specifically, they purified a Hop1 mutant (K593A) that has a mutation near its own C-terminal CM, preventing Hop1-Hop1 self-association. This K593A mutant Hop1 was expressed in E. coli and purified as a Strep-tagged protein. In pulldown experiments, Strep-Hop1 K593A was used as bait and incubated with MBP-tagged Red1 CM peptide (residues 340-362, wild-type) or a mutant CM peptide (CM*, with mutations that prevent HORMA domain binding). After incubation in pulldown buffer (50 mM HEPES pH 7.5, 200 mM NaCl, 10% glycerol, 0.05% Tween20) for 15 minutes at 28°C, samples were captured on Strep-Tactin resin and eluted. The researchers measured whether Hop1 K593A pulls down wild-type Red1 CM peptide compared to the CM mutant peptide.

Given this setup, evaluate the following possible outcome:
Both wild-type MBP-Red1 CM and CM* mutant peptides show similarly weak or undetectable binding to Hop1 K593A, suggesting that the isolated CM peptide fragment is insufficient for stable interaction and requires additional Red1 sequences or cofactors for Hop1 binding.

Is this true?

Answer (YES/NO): NO